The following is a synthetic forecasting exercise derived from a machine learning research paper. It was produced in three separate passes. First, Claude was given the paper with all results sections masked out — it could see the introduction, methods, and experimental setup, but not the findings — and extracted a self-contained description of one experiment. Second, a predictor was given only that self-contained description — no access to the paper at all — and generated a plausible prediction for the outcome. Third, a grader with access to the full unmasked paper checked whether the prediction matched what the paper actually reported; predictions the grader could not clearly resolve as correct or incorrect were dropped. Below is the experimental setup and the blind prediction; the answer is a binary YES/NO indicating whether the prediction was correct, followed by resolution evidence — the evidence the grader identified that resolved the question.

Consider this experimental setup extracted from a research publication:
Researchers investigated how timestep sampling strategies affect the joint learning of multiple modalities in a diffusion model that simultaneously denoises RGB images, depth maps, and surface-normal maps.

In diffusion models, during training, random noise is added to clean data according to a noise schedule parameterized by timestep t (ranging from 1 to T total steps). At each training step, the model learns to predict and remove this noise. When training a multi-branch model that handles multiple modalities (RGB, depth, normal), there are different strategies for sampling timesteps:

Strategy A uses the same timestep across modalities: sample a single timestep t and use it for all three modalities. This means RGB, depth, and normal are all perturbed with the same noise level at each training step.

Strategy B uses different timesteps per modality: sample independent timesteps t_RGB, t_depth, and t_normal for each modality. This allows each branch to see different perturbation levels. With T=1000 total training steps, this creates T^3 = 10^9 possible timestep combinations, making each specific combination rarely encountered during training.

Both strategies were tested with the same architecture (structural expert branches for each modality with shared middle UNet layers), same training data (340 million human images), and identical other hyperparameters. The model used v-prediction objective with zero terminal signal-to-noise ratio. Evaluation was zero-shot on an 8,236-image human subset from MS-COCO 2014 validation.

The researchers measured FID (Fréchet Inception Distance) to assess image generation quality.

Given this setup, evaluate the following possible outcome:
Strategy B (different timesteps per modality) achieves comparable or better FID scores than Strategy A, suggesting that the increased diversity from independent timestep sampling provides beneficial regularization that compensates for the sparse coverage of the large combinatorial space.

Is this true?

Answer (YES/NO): NO